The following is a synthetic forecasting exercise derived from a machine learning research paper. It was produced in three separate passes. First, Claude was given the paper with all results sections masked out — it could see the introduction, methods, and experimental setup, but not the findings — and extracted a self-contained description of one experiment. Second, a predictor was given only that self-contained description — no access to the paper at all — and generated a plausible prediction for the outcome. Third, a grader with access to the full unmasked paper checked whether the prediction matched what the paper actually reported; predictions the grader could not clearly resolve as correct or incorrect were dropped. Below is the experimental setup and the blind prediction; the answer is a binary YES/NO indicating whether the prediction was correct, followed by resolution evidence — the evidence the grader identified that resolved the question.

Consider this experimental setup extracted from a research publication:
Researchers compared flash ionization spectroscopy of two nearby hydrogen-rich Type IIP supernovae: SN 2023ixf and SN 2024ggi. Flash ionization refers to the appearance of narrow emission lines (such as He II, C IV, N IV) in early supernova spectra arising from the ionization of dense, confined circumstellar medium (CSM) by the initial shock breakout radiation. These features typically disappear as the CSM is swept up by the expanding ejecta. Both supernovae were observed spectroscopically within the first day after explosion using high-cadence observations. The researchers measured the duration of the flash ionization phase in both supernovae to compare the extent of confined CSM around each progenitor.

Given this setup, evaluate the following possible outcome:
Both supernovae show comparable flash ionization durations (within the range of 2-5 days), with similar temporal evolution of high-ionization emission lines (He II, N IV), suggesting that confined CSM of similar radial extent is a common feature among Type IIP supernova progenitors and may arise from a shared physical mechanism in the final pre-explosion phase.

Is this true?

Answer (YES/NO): NO